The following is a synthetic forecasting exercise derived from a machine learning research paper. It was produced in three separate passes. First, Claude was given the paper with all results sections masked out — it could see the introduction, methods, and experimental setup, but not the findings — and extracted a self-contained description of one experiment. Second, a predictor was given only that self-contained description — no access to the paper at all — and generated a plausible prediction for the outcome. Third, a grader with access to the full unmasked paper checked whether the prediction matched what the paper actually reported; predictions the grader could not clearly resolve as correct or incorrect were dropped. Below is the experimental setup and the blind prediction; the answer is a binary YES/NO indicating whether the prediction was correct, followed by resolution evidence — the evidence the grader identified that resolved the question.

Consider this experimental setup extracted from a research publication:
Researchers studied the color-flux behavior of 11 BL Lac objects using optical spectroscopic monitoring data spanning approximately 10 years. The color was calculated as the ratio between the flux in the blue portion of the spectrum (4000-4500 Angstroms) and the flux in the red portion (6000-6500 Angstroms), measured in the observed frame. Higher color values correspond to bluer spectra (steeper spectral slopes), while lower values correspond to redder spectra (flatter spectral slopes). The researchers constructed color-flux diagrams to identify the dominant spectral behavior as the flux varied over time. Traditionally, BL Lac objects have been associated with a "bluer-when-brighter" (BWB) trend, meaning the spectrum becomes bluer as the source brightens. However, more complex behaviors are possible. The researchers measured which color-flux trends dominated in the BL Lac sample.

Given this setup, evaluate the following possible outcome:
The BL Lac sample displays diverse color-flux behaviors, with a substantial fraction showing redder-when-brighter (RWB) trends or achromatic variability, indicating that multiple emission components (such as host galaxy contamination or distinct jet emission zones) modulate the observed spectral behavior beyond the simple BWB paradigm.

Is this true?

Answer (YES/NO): NO